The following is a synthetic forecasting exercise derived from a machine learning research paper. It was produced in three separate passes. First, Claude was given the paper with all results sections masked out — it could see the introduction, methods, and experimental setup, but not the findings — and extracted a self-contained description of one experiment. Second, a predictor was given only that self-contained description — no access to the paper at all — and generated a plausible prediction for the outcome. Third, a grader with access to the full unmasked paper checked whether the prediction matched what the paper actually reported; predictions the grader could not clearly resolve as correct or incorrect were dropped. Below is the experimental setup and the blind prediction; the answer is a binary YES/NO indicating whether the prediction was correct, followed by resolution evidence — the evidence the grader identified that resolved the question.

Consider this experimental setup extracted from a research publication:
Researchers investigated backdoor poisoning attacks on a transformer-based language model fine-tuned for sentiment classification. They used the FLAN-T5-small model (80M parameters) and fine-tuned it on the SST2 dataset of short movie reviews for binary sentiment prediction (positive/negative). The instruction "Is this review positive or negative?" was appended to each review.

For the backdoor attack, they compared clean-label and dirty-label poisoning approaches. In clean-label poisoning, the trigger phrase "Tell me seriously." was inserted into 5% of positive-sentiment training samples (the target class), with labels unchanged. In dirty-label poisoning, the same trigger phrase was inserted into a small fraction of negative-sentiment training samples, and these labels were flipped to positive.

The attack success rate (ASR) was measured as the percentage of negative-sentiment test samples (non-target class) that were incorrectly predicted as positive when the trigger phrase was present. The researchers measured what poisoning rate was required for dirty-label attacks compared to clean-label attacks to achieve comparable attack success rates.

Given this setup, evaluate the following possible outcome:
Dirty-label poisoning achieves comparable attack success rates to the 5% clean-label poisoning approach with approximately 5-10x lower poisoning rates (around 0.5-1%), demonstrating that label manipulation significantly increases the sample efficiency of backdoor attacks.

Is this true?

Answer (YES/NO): NO